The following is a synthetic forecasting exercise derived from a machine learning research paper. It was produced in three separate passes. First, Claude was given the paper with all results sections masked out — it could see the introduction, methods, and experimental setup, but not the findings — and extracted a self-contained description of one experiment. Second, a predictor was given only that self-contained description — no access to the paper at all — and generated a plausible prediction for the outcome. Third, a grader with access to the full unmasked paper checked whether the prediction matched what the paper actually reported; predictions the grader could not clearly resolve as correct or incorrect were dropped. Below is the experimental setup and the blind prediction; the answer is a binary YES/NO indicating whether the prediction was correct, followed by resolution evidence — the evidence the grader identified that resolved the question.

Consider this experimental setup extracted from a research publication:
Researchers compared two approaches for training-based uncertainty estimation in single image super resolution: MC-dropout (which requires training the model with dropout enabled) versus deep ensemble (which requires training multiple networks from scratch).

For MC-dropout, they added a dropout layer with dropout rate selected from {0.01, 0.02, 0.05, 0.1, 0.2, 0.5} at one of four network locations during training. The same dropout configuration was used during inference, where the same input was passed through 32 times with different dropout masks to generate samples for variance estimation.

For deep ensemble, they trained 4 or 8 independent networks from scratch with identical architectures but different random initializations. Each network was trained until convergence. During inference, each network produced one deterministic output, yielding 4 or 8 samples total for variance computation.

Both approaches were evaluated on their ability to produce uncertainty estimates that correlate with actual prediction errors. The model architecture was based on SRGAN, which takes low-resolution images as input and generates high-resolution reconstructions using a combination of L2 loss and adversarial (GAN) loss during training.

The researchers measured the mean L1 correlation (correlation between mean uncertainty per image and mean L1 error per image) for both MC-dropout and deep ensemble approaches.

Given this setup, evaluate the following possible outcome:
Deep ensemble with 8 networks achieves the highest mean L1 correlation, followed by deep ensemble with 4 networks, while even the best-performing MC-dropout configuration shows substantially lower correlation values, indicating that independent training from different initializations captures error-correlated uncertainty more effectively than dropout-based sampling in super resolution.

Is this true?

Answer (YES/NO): NO